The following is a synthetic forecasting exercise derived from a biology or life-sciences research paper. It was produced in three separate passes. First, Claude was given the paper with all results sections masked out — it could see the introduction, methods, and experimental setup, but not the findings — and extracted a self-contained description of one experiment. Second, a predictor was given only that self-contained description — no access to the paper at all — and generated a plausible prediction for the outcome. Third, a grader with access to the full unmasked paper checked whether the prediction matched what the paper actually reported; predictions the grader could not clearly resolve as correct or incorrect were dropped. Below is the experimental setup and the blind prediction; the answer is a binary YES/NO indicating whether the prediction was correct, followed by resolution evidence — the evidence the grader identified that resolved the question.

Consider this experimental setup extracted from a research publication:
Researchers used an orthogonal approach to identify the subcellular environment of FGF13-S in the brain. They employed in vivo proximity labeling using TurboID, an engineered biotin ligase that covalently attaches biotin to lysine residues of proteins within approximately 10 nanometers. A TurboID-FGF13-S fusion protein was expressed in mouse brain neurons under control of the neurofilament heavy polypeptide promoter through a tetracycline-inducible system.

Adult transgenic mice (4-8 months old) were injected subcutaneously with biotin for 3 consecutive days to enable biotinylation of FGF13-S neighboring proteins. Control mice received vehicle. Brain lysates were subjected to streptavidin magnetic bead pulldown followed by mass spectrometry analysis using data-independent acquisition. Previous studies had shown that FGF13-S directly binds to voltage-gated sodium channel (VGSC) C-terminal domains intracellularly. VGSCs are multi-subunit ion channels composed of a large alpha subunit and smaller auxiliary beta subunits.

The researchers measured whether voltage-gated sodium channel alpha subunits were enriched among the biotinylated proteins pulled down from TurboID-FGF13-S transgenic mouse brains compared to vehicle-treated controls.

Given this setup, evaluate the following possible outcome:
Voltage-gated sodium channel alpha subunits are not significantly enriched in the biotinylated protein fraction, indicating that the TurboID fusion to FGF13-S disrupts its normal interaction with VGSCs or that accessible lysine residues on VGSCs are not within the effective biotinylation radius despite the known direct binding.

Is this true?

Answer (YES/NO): NO